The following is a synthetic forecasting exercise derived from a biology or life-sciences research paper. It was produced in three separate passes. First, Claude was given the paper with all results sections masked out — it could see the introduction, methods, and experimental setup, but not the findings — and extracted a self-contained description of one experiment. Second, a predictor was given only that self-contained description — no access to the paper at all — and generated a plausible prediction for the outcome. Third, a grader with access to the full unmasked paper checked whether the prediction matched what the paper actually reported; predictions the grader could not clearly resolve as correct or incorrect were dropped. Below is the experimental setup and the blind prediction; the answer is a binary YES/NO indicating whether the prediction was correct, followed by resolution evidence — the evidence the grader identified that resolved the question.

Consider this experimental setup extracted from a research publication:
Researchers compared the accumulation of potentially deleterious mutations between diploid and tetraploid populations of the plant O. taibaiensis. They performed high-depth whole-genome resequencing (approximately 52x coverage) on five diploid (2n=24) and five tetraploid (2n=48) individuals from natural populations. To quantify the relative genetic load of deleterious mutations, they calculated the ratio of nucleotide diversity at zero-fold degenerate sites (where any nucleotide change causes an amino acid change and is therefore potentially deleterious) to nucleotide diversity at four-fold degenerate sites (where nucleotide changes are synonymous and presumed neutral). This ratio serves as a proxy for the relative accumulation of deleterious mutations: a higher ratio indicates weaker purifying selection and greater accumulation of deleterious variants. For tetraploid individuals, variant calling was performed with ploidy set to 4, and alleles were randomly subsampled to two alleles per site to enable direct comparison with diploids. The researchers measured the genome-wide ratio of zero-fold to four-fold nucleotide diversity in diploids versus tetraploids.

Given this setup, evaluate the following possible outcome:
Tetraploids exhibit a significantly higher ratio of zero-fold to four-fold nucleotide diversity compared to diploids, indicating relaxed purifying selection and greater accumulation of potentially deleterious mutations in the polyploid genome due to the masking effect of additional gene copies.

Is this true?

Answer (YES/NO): YES